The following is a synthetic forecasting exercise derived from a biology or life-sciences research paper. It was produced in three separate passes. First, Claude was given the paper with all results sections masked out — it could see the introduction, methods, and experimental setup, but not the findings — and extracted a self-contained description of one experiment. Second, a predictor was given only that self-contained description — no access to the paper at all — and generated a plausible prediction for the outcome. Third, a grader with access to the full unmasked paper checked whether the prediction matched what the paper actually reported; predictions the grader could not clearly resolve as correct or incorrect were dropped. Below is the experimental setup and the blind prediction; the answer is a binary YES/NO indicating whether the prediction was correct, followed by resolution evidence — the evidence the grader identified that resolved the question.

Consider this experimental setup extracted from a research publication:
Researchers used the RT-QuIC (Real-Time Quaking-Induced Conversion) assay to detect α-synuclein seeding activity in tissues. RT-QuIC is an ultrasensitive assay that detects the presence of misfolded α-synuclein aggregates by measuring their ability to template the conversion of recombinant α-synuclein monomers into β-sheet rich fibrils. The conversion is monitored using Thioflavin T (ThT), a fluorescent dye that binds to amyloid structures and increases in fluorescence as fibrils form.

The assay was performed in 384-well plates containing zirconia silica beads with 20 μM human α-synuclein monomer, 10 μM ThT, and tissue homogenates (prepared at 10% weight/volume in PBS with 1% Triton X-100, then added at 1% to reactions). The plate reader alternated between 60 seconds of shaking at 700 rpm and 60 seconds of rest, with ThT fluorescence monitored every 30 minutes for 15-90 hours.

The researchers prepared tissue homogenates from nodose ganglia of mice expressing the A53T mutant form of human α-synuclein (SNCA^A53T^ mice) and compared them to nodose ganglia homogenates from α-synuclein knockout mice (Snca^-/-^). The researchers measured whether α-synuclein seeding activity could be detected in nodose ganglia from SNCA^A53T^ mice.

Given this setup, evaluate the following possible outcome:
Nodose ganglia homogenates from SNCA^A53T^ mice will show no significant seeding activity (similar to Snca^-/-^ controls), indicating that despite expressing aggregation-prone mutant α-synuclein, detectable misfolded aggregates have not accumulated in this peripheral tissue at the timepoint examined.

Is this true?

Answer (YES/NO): NO